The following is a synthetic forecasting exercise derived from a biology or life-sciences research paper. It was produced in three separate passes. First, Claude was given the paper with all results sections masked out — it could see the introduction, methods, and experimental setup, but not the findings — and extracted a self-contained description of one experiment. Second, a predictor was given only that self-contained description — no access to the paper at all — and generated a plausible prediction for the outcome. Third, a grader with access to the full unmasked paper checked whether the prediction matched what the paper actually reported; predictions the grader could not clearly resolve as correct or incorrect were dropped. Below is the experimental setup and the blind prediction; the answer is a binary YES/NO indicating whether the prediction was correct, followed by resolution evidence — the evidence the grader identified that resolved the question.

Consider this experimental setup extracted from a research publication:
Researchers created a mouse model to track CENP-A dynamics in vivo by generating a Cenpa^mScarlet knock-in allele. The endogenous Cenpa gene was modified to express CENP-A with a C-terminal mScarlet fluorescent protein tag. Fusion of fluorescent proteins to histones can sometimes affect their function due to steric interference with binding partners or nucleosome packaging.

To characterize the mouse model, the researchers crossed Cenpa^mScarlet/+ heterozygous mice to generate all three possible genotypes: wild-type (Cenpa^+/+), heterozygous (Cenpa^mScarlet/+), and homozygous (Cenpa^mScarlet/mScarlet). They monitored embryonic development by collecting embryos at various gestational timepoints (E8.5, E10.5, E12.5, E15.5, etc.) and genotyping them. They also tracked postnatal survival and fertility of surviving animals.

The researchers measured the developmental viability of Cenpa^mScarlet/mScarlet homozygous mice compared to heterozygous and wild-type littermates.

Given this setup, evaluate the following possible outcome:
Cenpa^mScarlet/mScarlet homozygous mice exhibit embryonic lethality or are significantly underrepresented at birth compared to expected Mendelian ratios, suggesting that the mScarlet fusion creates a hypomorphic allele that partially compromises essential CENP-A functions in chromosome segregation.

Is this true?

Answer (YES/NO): YES